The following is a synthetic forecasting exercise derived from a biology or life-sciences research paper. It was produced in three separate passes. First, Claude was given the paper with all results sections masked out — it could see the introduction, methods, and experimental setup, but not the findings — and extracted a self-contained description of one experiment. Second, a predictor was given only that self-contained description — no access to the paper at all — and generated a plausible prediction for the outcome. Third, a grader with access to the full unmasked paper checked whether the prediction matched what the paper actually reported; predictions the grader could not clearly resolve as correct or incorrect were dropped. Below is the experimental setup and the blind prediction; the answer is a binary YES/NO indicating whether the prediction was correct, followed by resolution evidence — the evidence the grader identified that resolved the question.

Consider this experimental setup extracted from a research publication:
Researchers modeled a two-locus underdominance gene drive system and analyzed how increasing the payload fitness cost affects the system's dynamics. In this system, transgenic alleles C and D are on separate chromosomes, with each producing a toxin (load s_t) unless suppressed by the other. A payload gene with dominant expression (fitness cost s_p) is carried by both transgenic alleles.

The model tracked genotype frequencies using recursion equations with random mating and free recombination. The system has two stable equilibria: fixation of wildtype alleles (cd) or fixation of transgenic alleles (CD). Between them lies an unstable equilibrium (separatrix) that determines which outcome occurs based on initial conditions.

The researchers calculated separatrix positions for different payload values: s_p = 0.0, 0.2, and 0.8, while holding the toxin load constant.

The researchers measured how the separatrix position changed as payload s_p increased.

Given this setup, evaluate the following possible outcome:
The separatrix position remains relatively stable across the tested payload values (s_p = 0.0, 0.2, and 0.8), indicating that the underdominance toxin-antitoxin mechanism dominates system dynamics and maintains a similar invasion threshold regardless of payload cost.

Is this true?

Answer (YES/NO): NO